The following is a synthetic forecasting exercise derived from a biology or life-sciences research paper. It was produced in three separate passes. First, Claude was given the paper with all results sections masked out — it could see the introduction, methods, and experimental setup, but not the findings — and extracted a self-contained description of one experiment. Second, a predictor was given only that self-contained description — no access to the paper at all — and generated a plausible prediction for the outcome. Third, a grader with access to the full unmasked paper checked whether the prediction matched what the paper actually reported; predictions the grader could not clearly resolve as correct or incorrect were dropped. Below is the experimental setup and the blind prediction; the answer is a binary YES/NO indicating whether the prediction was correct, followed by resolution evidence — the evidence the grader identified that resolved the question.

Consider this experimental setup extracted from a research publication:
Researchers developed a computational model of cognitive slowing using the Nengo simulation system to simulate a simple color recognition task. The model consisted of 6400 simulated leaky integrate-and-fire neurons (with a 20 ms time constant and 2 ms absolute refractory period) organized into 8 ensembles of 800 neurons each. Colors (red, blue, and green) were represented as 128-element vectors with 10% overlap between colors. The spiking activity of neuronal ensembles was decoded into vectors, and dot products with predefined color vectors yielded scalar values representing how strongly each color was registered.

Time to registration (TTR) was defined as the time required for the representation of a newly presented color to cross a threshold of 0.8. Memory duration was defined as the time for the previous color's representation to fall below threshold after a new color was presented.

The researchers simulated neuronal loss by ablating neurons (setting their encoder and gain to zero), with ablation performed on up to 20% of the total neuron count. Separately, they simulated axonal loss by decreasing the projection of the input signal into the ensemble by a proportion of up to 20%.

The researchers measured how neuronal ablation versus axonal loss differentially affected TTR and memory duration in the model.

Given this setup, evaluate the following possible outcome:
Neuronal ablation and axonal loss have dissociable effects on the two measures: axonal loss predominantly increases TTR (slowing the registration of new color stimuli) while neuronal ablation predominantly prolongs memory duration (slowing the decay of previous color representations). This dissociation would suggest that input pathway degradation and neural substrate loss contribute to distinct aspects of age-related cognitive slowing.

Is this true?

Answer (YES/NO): NO